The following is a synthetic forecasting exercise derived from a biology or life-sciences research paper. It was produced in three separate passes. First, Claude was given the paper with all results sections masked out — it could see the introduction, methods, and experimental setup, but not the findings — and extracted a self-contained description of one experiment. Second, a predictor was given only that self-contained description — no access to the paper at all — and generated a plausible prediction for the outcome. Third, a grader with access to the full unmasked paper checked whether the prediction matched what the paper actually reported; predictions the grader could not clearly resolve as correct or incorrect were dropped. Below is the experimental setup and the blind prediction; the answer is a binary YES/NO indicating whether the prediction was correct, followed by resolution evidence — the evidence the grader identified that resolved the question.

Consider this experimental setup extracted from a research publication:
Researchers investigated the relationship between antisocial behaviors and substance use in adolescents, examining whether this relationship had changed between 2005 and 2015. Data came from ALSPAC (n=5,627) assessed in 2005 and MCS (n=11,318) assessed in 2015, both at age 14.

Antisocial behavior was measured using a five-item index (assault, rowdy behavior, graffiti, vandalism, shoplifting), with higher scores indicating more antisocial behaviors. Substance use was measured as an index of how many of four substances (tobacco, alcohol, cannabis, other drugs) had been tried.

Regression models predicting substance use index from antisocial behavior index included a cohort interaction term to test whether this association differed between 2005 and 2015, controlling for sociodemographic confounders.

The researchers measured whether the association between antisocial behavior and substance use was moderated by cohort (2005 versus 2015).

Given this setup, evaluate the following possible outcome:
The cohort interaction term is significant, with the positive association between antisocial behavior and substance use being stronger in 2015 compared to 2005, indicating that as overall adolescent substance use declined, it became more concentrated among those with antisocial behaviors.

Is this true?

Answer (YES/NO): NO